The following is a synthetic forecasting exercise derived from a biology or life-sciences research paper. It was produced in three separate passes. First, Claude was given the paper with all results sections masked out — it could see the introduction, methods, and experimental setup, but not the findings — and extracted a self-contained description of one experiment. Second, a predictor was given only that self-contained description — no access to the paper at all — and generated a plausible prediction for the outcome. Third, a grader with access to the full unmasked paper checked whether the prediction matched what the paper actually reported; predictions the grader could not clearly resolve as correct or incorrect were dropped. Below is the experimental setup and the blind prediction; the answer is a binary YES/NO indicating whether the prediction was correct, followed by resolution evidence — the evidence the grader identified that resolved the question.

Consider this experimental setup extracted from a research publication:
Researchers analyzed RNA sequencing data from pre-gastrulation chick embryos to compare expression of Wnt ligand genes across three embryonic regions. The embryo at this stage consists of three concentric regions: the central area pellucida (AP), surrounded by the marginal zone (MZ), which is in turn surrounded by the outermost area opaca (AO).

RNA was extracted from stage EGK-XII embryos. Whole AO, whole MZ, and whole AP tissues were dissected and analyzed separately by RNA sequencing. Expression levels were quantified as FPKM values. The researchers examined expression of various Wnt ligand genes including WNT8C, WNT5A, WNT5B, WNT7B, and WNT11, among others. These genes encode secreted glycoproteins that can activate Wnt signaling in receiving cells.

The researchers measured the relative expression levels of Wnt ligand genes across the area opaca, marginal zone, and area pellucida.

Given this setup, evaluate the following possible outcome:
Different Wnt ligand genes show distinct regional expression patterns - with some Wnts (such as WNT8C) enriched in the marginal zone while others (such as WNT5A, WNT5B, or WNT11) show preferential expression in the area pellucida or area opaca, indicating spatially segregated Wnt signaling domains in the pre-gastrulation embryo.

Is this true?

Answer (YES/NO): NO